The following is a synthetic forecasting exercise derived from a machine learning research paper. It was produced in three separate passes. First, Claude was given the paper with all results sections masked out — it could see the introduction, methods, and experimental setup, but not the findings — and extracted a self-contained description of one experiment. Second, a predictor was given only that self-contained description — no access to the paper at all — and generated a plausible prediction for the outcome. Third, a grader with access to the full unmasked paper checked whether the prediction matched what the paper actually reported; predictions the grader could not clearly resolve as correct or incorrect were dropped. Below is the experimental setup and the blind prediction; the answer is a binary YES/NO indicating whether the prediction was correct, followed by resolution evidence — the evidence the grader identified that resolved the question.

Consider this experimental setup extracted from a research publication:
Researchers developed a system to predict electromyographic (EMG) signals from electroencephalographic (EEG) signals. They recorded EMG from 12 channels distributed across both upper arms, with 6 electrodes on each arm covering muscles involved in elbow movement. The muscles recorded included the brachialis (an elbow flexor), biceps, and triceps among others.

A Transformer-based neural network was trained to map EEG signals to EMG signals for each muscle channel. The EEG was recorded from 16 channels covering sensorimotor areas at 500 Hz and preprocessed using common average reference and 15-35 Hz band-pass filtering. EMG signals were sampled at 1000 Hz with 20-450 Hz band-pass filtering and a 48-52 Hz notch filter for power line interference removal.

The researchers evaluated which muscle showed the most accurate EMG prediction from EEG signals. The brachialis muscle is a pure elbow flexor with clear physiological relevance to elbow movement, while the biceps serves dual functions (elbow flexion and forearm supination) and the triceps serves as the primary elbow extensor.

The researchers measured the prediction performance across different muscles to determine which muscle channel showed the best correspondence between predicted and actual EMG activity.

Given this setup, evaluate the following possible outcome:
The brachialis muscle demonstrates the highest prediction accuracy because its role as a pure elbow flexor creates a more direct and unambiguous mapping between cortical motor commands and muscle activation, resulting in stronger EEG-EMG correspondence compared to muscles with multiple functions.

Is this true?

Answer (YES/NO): YES